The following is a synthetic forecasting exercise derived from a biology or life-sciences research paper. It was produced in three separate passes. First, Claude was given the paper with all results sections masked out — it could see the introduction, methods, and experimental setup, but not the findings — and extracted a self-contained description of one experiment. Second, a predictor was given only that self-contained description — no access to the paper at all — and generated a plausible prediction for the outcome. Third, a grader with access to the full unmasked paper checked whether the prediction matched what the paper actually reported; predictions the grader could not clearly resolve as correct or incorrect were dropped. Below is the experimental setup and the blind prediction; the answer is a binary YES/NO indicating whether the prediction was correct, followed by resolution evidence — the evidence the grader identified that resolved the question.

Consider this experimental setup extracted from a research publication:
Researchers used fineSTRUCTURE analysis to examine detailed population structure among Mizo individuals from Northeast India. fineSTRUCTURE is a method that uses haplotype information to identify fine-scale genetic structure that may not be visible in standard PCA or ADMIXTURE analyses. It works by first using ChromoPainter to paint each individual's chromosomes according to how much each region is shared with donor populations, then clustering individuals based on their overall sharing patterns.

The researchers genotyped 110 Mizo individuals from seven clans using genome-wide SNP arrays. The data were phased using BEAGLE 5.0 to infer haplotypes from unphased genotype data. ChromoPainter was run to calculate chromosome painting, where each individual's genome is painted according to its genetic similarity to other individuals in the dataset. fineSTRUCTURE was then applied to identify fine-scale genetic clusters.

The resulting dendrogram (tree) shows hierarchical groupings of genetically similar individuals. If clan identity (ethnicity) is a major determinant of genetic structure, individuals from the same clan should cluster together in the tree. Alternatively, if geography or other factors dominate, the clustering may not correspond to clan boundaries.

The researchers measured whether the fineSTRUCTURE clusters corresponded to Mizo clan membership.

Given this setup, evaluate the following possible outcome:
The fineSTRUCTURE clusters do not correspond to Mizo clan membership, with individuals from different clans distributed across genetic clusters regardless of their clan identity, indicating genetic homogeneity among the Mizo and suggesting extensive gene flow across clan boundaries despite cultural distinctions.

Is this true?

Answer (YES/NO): NO